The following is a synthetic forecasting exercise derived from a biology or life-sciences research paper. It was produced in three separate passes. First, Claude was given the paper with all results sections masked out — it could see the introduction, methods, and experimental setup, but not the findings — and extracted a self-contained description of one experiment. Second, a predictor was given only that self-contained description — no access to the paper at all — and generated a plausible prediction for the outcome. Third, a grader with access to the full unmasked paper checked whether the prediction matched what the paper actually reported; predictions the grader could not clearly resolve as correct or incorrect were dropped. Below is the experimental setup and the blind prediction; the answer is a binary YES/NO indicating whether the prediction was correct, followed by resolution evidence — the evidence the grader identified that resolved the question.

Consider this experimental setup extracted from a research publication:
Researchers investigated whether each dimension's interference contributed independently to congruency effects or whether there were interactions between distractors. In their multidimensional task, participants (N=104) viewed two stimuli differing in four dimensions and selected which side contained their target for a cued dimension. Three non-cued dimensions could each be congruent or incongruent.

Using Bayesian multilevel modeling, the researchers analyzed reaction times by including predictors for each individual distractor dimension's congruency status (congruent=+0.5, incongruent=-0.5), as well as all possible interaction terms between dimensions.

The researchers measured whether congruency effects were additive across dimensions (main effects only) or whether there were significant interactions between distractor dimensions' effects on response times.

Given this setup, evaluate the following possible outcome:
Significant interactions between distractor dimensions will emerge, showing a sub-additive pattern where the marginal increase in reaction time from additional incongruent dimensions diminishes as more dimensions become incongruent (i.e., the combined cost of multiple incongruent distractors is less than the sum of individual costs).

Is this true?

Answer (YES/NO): NO